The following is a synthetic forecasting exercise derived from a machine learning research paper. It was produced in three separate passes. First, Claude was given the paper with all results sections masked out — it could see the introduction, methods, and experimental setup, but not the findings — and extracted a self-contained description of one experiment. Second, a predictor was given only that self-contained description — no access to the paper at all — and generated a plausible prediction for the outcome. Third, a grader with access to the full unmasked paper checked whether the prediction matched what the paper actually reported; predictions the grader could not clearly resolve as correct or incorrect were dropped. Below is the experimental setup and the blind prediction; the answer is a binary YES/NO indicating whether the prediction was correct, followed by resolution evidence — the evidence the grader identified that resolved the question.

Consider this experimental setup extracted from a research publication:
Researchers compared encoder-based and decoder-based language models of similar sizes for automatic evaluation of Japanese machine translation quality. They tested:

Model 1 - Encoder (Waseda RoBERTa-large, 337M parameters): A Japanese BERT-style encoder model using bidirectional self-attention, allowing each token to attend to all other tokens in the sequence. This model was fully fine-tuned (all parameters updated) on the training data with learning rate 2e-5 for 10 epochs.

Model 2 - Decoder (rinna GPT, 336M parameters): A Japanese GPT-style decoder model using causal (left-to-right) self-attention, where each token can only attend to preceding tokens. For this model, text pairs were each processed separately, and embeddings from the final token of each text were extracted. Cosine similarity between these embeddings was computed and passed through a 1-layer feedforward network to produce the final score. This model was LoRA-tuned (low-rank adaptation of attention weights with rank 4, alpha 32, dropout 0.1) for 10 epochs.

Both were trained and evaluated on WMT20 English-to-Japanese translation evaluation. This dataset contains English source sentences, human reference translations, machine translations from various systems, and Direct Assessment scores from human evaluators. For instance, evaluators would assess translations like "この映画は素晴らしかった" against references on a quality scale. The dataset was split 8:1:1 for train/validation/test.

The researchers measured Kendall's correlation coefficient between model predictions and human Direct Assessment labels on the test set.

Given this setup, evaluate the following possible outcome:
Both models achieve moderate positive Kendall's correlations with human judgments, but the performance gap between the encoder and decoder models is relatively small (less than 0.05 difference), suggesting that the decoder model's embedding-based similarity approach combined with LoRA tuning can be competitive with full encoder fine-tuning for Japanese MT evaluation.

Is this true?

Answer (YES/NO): YES